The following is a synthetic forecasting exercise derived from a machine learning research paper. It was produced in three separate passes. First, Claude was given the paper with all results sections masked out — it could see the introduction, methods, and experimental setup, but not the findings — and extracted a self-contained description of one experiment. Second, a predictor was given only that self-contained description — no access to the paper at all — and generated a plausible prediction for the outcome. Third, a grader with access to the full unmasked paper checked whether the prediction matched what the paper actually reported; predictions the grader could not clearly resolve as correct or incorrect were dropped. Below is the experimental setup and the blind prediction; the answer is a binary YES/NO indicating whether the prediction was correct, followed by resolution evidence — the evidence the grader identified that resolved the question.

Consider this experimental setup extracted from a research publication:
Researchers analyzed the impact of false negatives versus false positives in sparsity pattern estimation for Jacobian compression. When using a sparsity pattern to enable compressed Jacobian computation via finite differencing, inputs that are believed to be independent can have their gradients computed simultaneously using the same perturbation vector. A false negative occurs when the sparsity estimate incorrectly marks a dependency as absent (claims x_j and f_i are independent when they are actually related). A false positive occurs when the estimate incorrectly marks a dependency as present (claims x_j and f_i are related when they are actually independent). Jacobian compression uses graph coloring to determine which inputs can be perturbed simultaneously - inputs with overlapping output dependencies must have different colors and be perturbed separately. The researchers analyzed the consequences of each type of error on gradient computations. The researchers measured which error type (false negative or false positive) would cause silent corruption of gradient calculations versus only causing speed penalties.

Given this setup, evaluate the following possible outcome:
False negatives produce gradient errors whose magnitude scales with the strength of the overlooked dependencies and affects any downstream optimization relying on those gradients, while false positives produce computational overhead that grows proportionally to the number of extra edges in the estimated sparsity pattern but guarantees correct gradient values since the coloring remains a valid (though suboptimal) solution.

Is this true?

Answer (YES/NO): NO